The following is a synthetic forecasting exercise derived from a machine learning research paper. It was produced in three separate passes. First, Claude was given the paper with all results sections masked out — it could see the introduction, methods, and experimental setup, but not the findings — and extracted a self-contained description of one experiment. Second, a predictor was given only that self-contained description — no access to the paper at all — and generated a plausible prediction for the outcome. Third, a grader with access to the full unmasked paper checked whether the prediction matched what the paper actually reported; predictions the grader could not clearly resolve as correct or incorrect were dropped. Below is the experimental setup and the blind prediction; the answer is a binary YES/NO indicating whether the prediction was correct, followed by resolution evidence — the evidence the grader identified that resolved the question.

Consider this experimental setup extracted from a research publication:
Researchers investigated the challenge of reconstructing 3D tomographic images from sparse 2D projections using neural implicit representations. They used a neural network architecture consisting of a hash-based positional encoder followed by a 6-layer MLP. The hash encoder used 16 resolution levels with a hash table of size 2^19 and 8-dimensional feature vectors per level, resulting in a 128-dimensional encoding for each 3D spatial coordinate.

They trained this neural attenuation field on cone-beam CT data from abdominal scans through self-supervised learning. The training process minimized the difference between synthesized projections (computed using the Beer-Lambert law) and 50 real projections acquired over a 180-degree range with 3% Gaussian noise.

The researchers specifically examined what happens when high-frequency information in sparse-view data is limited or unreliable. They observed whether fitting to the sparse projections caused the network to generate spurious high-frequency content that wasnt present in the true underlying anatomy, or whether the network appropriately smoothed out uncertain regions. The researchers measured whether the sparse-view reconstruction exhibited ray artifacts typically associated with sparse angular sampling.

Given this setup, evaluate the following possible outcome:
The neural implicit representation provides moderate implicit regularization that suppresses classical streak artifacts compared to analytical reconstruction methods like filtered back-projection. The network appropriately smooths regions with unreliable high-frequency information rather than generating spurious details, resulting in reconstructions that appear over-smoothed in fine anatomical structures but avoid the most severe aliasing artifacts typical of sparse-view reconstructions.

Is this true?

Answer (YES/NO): NO